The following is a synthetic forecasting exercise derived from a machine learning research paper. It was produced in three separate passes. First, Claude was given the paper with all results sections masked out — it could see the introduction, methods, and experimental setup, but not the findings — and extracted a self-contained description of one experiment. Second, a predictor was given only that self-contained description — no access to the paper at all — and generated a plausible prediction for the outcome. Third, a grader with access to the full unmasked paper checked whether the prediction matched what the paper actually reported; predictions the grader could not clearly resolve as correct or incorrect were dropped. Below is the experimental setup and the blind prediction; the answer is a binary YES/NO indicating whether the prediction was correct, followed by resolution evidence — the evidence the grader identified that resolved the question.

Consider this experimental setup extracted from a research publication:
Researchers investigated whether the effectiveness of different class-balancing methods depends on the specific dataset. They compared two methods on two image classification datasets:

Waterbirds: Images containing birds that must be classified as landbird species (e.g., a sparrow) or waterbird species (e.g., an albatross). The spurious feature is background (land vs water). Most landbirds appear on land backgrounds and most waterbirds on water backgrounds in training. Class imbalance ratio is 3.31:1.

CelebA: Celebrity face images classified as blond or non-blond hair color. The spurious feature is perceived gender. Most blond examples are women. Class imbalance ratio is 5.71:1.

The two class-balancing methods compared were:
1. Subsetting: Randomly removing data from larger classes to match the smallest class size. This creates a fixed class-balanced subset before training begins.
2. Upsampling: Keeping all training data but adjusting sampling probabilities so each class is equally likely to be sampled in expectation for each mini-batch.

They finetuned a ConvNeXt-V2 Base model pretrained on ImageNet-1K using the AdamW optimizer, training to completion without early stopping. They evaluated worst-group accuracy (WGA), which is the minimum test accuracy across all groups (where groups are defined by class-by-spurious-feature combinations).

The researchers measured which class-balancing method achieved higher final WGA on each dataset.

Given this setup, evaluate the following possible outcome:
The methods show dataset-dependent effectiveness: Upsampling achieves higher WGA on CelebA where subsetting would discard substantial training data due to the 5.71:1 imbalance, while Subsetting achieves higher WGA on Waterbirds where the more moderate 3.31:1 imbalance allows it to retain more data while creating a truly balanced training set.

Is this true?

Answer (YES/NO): NO